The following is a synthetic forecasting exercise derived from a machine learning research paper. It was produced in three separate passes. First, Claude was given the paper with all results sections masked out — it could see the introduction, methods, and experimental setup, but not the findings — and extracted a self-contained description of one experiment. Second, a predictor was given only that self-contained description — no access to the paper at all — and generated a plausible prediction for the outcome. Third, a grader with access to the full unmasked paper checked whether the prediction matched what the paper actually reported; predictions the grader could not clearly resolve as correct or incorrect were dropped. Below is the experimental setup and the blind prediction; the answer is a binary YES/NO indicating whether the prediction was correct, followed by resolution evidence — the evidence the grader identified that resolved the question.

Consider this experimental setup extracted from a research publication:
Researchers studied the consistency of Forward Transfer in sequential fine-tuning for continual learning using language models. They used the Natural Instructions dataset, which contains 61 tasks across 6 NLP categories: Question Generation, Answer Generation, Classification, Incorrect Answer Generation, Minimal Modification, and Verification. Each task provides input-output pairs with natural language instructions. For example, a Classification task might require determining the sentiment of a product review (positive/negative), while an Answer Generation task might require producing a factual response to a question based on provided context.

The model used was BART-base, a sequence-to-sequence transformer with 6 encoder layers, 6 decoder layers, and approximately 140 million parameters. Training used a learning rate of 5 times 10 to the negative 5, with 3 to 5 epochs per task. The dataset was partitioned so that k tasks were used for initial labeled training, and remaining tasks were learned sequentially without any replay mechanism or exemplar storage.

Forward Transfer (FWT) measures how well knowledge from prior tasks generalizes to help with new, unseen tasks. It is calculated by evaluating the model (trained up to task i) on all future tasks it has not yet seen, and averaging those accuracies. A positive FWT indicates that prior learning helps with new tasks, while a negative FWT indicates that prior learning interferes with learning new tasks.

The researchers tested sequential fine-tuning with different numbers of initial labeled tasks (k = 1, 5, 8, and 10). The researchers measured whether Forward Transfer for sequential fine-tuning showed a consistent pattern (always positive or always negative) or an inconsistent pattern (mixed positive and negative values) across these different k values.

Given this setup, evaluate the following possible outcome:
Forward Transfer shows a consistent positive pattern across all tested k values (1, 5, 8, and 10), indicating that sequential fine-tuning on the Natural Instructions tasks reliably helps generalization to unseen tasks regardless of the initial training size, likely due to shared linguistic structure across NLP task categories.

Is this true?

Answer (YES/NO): NO